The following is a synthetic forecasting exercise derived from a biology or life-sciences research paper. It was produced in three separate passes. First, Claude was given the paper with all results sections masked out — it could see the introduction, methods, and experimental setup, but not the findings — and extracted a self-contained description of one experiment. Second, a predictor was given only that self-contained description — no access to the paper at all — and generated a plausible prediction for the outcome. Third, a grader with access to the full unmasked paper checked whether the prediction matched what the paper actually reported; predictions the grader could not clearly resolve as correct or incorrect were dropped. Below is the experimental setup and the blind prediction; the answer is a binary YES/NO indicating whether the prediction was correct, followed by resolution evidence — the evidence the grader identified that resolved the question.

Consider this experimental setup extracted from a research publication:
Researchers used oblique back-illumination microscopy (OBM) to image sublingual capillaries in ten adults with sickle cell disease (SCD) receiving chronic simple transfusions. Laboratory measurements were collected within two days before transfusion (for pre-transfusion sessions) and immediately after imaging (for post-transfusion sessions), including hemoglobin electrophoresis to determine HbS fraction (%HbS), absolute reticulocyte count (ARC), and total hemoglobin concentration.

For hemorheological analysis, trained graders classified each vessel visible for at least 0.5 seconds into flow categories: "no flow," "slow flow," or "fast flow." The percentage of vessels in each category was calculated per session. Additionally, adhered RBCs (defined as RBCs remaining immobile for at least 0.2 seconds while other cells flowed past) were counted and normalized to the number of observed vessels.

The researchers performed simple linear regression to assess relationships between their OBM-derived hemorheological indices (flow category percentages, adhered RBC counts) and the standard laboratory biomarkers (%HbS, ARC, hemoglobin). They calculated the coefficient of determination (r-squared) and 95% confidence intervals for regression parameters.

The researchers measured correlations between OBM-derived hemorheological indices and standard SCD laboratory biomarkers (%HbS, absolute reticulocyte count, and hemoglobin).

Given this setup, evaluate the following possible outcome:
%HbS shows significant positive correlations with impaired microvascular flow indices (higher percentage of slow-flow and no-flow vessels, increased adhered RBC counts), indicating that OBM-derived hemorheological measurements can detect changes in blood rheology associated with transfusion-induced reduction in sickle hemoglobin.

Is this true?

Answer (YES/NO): NO